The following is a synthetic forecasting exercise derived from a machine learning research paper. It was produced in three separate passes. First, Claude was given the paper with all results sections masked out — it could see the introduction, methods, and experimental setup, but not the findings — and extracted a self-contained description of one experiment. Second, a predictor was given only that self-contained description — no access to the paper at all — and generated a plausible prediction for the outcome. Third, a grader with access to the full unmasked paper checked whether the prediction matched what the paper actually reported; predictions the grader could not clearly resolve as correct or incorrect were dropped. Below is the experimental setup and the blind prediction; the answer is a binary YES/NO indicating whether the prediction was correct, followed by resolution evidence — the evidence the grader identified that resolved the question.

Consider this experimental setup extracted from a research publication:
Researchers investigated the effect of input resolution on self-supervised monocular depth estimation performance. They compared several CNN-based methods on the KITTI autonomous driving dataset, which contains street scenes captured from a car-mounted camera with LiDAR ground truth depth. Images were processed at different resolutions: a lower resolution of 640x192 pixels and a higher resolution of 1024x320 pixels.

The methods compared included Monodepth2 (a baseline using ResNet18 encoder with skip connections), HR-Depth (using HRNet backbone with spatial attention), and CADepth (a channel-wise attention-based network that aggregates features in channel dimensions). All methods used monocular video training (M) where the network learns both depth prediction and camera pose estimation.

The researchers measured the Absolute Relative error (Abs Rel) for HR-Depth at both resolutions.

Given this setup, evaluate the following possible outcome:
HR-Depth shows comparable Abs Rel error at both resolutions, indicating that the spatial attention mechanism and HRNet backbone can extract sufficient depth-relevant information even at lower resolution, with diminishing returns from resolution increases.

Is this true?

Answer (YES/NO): NO